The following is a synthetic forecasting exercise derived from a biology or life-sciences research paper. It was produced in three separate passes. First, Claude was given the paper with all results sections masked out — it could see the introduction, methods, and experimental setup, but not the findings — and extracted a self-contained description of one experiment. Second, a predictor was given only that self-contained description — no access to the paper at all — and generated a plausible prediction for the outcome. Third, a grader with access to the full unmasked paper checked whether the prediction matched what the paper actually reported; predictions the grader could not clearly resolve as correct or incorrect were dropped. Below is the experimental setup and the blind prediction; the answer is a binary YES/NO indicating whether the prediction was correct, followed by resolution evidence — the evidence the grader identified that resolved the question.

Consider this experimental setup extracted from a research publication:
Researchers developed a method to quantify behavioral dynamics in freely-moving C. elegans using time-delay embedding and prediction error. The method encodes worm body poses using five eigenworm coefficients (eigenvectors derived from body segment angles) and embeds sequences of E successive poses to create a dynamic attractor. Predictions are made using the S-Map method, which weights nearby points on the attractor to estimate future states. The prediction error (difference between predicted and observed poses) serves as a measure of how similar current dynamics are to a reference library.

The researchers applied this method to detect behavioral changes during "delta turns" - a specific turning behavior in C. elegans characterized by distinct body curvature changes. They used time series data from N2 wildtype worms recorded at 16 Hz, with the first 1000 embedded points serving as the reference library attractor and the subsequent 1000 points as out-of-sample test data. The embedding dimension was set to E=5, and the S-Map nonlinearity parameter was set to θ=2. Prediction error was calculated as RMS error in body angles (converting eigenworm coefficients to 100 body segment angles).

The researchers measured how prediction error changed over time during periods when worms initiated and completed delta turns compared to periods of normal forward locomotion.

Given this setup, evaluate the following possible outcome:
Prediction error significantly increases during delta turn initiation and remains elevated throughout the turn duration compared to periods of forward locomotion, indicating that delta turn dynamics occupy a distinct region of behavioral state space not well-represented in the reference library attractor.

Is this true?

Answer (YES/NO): NO